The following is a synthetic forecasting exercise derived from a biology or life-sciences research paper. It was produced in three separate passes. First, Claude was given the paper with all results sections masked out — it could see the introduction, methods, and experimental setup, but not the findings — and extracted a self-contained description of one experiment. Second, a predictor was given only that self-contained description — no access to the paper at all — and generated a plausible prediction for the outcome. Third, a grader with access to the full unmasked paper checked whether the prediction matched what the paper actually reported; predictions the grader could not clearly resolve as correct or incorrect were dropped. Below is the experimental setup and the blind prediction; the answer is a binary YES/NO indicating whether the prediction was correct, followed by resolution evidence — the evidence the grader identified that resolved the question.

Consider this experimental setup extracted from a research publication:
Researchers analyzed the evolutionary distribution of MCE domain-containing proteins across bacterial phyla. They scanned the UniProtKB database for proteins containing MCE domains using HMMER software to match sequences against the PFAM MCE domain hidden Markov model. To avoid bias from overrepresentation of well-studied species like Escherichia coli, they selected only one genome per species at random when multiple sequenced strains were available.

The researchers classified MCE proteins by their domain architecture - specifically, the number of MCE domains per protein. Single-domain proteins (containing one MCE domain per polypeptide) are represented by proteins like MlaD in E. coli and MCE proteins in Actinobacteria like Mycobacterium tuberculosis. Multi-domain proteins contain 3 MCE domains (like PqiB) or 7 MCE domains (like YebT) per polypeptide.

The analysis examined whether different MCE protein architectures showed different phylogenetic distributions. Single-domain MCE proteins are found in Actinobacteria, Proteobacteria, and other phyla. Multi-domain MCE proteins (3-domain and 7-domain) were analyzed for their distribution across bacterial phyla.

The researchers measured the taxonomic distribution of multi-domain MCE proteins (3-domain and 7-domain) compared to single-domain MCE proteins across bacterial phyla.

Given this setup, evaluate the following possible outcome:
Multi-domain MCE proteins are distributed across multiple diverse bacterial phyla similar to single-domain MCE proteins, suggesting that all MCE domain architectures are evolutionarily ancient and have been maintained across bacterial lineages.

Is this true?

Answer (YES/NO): NO